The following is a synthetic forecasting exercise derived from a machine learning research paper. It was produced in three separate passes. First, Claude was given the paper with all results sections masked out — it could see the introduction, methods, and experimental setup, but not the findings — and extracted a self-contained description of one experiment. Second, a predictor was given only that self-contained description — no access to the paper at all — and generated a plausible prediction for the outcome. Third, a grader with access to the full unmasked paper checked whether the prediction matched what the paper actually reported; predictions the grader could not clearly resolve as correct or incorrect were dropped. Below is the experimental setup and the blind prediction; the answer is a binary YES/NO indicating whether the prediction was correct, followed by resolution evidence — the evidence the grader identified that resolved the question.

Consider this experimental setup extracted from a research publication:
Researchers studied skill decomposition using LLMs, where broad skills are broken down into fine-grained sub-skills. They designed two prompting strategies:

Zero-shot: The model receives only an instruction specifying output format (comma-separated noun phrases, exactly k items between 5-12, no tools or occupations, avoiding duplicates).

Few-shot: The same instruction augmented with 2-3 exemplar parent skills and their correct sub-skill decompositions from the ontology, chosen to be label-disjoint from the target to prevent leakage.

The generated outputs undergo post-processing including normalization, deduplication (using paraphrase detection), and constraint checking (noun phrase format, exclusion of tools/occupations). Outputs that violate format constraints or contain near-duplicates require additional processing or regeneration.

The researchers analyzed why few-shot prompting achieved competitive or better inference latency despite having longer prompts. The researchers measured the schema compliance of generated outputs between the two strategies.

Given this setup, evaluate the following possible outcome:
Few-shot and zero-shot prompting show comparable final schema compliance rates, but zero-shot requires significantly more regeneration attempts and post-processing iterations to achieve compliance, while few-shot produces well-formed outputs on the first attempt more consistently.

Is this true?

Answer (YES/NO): NO